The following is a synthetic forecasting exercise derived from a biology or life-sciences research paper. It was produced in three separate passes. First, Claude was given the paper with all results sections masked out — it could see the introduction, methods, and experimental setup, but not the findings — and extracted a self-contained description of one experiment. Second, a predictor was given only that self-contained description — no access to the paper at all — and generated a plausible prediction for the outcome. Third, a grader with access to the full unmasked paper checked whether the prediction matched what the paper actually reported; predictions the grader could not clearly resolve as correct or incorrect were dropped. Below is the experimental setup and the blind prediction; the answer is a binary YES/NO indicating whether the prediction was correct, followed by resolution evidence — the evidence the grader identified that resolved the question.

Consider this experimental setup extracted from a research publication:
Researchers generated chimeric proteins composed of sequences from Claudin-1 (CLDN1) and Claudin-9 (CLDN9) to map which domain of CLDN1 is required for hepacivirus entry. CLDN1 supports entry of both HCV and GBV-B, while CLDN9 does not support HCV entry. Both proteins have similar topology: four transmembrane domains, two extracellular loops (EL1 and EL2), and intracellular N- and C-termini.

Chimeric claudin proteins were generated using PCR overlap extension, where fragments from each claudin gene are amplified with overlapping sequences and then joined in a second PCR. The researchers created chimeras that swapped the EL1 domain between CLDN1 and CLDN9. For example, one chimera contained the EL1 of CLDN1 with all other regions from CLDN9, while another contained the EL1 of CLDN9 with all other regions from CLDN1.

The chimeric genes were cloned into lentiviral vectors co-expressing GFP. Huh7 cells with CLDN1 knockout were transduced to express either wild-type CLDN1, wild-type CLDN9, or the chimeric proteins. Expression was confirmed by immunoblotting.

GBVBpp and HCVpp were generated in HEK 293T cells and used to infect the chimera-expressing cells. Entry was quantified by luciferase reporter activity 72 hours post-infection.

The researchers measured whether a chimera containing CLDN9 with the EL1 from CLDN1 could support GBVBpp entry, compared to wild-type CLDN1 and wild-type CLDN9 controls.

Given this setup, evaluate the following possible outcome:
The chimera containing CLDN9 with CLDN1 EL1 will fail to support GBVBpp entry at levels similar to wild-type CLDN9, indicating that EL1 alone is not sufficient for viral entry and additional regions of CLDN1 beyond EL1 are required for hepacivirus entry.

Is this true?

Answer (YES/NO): YES